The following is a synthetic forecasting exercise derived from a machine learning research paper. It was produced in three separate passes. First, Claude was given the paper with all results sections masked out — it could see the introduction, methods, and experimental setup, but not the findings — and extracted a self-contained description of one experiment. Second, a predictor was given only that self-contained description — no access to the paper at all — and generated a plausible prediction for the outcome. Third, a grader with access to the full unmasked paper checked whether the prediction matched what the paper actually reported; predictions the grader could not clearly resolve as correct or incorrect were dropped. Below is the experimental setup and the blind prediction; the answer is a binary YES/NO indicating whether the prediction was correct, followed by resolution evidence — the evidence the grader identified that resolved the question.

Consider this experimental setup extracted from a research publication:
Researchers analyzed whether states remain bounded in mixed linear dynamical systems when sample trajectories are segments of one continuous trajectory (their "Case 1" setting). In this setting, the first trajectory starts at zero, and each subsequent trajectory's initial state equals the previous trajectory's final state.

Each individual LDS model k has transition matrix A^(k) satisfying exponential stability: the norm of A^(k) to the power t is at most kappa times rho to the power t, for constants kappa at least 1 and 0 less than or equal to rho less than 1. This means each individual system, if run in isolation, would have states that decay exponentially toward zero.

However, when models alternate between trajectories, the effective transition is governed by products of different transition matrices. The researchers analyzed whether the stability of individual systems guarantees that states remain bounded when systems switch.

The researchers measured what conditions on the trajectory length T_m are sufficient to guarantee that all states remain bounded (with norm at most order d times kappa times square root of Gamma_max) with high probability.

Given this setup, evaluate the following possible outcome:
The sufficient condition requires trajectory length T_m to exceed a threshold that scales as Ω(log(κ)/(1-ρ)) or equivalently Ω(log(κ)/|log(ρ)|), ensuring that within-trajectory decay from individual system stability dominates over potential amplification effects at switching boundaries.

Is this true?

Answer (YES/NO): YES